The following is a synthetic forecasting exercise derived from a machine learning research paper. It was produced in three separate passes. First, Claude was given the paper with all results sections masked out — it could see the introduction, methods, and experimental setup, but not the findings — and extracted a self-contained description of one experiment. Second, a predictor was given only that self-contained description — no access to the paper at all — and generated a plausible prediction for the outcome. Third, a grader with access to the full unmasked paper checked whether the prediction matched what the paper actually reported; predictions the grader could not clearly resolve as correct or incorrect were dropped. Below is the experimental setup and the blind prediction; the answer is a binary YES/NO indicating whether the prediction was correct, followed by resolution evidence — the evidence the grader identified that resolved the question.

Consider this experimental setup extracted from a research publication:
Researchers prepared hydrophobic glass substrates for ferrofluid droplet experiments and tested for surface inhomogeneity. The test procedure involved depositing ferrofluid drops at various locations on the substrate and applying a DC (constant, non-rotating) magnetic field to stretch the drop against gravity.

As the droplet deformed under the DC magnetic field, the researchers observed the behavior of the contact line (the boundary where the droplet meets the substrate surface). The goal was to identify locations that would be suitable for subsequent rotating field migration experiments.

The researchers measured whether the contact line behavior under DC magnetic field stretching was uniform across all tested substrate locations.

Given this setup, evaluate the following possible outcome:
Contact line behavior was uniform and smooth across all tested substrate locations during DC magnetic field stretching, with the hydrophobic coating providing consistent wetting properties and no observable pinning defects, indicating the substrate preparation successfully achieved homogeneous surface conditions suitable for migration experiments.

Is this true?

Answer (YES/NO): NO